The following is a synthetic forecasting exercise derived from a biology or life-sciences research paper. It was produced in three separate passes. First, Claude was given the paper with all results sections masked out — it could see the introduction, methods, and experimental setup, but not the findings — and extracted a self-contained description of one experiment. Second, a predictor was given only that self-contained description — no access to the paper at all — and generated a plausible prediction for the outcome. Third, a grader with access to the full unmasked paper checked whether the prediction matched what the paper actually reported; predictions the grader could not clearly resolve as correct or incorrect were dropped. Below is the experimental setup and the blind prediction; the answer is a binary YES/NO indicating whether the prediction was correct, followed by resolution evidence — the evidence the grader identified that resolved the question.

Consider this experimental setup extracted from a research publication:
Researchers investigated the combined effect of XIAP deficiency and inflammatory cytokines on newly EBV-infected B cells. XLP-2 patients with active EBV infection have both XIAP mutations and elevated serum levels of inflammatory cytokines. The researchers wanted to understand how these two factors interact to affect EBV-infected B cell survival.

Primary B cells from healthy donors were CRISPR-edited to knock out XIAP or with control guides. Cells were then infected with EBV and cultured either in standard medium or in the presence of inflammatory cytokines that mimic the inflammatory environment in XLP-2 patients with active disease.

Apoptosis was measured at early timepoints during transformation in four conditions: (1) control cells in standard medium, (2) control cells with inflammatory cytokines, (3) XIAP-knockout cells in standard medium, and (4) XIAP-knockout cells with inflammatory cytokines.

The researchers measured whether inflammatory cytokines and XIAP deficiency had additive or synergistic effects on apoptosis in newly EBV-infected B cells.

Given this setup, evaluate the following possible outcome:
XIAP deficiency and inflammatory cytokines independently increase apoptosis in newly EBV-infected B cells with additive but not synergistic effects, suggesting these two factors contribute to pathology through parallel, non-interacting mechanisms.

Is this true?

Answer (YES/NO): NO